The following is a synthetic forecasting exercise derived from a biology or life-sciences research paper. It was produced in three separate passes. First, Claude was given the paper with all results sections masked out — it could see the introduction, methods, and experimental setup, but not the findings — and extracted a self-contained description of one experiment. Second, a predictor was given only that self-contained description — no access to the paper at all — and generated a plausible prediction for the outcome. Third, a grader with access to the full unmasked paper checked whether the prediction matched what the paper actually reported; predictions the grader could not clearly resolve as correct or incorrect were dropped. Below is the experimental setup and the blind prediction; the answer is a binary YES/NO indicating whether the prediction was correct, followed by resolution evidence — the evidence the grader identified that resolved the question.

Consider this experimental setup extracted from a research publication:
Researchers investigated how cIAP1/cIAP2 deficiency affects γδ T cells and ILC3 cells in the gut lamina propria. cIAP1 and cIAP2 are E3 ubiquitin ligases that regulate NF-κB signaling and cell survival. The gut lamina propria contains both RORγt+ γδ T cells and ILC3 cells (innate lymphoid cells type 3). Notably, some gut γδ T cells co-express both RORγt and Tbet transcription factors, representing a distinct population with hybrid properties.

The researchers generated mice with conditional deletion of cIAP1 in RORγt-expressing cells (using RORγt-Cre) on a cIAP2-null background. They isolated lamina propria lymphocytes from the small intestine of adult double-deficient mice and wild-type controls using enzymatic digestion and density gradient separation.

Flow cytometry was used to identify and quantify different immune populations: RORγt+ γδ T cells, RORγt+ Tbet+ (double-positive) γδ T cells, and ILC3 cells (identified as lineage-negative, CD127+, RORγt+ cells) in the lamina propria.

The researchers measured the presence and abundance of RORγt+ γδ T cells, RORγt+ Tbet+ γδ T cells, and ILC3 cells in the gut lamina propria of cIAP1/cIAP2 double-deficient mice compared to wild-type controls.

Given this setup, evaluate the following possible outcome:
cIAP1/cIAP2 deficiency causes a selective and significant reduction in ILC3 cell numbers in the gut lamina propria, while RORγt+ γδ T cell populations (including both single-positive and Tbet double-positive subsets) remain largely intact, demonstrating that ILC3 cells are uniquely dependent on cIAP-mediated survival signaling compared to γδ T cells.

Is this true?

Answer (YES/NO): NO